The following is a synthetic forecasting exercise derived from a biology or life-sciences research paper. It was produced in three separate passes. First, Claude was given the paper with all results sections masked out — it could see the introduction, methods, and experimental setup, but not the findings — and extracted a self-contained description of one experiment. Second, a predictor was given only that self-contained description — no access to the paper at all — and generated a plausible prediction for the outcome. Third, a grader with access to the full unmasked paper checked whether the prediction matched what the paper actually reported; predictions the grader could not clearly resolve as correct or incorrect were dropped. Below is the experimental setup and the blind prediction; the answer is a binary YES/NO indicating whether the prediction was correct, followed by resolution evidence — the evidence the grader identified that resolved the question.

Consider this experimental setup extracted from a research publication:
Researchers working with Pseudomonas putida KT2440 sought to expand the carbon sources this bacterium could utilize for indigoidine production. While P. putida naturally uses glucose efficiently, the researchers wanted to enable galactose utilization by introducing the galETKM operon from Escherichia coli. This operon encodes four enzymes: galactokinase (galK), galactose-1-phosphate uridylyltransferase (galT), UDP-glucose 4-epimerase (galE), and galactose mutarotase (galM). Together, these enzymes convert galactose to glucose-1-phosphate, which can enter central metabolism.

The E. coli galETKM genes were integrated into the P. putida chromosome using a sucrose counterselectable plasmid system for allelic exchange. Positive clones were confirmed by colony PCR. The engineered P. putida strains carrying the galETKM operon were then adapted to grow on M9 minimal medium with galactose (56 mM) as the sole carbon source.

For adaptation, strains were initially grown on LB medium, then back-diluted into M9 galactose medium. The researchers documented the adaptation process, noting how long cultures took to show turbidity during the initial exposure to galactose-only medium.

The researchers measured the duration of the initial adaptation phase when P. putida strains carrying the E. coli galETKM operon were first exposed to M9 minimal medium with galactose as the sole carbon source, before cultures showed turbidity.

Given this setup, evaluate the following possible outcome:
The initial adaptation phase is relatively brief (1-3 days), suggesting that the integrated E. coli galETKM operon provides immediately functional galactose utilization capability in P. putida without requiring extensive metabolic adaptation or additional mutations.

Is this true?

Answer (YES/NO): NO